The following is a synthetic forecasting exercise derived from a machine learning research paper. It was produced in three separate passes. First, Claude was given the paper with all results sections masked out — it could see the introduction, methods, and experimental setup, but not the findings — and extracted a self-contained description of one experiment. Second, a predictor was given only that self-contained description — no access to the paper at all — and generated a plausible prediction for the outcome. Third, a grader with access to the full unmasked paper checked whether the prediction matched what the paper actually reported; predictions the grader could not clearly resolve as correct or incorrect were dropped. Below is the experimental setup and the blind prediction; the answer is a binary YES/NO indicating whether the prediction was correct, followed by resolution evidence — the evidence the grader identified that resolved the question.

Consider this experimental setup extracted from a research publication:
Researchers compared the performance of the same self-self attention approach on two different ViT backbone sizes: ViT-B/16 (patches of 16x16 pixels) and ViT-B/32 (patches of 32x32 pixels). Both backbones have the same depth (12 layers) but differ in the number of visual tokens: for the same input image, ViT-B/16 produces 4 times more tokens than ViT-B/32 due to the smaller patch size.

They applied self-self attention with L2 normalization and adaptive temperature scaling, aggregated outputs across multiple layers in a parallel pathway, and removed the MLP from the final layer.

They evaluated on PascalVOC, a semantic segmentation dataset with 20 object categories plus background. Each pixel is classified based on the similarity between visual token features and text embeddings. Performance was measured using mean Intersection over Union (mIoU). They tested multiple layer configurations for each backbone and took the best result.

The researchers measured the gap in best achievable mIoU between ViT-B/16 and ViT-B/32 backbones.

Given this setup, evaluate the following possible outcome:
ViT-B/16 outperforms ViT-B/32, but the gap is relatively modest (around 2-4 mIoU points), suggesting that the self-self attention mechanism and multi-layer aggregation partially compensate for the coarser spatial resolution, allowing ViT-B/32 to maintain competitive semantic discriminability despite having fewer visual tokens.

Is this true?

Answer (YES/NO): NO